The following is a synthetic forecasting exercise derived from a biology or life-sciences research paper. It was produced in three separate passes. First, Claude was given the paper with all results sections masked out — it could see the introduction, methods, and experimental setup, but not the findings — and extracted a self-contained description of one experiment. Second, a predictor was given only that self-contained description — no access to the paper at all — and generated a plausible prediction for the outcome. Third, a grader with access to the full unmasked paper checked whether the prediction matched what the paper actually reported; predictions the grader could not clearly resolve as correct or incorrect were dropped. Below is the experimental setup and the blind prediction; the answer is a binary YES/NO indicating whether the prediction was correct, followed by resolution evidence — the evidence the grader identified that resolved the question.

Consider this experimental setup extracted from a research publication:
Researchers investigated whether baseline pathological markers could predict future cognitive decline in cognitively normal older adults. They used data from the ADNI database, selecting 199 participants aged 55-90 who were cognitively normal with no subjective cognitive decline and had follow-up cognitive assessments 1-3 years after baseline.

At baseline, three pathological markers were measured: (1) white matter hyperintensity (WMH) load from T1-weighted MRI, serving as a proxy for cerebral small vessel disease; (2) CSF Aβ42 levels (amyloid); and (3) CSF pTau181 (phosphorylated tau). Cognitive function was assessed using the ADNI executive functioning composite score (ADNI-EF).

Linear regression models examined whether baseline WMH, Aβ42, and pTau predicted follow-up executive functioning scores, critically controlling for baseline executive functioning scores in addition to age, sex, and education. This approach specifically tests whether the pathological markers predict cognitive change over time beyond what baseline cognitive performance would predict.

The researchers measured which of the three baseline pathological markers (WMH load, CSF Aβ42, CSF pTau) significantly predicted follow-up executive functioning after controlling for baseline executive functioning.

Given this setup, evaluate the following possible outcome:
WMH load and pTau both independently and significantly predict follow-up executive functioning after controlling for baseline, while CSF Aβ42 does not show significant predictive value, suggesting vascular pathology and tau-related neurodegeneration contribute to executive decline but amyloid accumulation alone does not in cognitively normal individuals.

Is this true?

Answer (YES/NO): NO